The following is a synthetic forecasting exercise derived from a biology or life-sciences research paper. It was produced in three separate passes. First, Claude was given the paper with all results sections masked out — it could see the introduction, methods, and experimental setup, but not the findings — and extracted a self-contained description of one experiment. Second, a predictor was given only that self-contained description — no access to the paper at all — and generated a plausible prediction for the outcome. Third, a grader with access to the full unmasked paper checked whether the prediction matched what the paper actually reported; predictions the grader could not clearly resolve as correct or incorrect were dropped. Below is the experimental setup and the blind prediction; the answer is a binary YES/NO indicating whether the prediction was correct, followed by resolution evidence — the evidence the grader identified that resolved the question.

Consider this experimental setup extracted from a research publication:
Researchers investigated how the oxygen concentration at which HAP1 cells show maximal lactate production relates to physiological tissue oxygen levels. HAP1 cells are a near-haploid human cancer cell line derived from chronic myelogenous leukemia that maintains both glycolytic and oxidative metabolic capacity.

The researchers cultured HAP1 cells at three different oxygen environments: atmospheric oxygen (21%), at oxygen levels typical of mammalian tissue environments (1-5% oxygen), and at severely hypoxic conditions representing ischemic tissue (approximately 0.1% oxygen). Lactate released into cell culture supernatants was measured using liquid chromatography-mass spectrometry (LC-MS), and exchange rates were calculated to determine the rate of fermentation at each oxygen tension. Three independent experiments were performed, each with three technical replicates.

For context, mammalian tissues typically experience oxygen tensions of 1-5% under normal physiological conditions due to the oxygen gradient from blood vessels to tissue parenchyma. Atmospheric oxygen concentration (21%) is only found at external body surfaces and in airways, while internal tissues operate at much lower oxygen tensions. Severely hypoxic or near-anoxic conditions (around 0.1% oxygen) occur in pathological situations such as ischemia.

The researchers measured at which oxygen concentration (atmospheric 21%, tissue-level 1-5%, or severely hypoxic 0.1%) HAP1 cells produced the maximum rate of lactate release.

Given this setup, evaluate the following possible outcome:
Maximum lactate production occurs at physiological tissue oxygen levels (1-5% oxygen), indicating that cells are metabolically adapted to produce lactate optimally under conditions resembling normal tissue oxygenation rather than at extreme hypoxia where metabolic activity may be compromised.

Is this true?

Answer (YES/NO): YES